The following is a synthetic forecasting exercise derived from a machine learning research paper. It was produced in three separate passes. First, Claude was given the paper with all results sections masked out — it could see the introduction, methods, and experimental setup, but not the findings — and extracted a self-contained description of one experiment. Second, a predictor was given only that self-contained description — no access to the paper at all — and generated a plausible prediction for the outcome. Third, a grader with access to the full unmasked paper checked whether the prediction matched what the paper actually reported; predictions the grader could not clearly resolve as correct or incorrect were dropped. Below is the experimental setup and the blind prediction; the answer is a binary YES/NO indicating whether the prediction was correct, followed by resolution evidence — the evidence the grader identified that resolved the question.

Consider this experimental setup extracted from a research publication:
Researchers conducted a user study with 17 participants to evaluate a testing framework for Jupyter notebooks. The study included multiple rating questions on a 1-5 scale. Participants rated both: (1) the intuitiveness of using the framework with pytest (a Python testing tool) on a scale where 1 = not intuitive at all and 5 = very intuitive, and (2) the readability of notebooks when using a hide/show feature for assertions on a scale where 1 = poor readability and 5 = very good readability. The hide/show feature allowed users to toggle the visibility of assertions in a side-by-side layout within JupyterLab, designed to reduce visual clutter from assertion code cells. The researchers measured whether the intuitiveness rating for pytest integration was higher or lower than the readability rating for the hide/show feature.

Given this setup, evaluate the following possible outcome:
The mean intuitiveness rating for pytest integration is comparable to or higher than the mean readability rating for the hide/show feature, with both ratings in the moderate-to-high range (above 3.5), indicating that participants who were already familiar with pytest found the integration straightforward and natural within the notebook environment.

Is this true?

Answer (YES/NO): NO